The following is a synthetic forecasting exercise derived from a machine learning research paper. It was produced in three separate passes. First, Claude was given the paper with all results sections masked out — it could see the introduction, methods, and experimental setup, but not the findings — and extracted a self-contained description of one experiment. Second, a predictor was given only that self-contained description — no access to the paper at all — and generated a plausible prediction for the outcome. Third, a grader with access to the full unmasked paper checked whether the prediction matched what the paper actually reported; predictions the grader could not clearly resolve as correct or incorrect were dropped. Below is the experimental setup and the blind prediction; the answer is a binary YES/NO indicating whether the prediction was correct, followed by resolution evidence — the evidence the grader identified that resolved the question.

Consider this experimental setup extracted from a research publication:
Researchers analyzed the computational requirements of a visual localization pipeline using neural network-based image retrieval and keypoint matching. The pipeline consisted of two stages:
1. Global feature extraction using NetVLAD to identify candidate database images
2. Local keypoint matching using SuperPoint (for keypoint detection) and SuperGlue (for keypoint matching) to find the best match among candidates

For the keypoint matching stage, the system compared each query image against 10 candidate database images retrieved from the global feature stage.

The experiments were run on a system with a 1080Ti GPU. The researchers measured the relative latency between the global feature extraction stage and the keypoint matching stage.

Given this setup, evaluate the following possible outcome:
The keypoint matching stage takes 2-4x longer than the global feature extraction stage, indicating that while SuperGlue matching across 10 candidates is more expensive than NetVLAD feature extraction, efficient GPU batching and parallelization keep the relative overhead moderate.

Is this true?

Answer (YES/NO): NO